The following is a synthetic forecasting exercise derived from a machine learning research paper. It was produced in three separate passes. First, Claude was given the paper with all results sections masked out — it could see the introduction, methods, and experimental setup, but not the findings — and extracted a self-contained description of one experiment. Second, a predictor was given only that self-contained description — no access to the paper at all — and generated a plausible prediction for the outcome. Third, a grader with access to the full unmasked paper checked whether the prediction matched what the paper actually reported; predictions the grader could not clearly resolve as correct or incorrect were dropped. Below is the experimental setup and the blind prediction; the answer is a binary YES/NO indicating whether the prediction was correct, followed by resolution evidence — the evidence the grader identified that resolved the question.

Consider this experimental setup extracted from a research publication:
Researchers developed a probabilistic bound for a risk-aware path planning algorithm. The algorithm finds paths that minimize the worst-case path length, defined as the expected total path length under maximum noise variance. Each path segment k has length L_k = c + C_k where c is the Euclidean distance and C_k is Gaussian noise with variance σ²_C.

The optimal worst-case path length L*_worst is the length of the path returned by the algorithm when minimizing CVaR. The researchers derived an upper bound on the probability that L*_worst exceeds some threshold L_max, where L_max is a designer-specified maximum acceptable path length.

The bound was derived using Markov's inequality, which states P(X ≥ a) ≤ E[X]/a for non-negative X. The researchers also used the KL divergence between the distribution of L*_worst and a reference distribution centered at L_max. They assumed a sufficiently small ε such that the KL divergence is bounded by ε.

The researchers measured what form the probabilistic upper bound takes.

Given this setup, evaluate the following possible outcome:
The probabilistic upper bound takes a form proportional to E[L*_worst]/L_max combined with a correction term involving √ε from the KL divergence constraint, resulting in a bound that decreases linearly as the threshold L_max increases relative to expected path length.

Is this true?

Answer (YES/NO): NO